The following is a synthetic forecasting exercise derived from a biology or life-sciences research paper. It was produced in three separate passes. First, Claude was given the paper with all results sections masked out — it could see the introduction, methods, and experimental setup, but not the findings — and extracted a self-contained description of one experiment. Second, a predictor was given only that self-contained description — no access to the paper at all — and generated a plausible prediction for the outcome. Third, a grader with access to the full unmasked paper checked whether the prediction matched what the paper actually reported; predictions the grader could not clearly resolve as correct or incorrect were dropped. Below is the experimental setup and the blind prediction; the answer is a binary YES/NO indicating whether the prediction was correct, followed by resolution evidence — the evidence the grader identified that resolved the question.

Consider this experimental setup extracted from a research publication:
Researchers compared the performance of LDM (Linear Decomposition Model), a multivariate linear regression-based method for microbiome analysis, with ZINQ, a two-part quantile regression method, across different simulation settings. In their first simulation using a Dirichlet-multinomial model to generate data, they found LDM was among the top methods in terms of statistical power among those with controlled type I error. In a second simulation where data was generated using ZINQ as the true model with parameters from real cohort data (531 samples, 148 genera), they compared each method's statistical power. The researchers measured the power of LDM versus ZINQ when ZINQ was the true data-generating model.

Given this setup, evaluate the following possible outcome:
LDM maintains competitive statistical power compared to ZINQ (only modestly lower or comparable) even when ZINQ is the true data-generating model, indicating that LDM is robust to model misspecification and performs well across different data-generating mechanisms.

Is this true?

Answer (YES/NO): NO